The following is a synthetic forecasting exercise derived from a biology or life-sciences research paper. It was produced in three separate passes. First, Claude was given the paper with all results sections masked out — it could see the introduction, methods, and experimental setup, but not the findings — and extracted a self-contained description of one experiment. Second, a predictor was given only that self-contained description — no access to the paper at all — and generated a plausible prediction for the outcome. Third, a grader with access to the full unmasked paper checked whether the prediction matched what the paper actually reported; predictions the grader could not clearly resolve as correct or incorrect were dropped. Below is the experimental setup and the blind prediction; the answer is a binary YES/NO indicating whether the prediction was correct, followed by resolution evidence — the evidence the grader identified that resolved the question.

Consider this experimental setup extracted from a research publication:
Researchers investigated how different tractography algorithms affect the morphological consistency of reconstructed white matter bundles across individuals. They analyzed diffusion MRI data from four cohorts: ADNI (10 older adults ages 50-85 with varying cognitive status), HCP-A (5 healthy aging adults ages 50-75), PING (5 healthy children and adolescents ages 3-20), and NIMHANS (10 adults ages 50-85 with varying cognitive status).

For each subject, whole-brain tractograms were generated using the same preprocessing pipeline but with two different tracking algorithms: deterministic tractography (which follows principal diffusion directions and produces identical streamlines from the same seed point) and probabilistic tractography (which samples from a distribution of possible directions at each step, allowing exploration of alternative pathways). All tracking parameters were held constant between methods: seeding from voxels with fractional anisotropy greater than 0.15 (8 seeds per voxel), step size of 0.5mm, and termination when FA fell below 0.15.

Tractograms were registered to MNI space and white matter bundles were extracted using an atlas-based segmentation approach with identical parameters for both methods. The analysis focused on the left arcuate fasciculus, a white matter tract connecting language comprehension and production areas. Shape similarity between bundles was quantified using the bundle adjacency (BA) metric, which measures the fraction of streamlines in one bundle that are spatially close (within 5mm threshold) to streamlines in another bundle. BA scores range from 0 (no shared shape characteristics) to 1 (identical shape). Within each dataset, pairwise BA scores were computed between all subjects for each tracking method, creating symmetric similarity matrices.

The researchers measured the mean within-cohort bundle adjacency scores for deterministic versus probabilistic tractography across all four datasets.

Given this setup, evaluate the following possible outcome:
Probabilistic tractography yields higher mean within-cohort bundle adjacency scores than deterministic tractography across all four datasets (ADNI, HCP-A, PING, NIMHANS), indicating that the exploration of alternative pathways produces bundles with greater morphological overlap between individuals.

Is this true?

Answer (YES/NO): NO